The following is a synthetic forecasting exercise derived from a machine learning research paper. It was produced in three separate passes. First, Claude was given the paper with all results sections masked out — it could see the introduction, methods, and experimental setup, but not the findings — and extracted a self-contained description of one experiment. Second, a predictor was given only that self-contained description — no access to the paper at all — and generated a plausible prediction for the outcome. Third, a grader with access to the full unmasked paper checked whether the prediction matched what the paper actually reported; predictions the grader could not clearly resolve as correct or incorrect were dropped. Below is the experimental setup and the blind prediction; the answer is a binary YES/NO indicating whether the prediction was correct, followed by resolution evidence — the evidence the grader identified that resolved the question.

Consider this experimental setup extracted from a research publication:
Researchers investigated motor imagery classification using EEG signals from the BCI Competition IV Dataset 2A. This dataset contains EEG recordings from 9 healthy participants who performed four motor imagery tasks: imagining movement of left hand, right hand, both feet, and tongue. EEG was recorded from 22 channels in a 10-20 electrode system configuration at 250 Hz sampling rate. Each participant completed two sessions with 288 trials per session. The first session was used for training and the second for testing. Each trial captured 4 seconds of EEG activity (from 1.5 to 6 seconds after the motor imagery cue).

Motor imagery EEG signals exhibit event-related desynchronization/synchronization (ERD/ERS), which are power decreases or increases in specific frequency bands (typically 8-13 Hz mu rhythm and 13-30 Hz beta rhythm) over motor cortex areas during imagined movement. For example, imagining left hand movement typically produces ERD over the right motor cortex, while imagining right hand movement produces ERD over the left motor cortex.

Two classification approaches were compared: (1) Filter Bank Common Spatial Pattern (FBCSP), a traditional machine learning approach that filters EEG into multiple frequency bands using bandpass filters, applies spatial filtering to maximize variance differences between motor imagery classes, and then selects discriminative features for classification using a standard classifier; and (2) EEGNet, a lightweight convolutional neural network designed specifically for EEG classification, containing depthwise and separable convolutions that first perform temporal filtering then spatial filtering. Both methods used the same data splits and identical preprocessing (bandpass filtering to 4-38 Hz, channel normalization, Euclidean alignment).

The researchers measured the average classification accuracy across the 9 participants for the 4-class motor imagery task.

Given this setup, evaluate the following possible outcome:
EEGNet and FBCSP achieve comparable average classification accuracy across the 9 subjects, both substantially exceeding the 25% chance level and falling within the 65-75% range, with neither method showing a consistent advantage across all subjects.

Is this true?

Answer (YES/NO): YES